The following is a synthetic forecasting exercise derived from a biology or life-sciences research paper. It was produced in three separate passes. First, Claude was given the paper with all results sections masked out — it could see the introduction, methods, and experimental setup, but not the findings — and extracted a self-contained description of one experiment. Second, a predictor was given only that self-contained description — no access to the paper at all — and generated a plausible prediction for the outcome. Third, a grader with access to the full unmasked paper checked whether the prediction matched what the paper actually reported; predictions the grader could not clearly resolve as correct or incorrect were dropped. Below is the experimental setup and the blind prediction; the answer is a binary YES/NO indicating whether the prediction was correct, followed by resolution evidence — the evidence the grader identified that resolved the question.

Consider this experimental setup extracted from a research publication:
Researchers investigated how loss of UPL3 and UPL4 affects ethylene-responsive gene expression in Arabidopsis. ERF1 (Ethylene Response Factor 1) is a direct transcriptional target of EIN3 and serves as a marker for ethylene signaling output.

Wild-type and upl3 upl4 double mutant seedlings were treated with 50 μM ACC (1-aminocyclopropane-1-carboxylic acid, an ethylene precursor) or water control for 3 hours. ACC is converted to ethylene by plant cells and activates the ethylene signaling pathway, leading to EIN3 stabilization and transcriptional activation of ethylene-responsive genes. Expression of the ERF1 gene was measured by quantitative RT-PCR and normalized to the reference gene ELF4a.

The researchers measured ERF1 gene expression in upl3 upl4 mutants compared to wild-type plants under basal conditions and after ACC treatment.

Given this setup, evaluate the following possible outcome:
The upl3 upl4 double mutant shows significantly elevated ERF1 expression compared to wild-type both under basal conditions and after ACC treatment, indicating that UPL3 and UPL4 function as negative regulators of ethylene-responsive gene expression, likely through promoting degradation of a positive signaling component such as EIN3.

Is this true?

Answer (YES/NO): YES